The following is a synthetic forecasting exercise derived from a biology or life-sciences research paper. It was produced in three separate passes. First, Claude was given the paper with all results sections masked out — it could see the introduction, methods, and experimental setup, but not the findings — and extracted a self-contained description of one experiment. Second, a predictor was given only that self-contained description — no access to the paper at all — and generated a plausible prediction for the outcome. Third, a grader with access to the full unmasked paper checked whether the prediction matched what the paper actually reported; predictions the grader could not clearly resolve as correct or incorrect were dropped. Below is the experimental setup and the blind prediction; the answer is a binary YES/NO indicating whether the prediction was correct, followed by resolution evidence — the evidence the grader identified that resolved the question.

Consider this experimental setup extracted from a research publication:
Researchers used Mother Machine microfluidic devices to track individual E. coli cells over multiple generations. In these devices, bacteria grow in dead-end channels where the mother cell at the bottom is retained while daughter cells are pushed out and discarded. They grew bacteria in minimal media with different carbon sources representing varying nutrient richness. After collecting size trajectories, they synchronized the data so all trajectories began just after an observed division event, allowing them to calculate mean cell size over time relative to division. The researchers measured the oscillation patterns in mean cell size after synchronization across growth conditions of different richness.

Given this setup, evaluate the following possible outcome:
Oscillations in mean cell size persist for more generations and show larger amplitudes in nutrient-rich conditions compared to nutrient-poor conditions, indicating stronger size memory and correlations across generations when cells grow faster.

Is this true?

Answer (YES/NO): YES